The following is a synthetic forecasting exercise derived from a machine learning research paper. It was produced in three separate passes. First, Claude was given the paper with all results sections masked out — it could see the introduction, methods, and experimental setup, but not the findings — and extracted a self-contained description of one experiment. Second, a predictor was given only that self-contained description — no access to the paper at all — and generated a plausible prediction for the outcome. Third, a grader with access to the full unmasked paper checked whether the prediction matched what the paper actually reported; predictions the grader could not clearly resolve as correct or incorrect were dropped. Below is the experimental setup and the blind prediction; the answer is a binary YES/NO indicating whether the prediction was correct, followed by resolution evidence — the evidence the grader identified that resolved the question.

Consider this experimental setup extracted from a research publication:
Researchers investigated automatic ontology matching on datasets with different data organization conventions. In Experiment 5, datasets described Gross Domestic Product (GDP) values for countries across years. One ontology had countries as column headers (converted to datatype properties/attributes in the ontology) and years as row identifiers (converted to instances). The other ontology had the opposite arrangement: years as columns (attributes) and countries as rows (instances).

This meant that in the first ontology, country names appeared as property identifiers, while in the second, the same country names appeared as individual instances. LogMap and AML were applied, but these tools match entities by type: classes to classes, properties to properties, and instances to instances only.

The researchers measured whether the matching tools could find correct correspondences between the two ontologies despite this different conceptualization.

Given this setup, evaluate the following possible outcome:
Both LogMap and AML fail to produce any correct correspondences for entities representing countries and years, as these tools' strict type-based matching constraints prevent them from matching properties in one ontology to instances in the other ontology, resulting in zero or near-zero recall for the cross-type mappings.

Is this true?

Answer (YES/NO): YES